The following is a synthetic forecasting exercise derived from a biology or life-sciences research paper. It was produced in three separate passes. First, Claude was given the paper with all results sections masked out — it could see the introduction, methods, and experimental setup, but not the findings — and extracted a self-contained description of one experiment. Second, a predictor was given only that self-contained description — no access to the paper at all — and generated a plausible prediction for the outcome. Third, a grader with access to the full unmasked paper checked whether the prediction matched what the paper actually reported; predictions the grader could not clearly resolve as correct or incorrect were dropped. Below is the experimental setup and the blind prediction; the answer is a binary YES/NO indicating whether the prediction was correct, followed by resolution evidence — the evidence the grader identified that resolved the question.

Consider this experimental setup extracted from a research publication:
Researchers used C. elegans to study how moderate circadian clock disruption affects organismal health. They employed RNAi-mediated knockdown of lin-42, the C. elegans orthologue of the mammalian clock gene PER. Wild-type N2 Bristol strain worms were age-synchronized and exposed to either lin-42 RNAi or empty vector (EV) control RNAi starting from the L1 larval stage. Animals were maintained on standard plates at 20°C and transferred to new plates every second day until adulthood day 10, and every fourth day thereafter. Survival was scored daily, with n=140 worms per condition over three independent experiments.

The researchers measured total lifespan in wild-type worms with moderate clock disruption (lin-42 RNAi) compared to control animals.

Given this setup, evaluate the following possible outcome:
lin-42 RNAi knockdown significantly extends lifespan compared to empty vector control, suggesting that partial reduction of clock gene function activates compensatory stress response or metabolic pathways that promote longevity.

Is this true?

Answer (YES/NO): NO